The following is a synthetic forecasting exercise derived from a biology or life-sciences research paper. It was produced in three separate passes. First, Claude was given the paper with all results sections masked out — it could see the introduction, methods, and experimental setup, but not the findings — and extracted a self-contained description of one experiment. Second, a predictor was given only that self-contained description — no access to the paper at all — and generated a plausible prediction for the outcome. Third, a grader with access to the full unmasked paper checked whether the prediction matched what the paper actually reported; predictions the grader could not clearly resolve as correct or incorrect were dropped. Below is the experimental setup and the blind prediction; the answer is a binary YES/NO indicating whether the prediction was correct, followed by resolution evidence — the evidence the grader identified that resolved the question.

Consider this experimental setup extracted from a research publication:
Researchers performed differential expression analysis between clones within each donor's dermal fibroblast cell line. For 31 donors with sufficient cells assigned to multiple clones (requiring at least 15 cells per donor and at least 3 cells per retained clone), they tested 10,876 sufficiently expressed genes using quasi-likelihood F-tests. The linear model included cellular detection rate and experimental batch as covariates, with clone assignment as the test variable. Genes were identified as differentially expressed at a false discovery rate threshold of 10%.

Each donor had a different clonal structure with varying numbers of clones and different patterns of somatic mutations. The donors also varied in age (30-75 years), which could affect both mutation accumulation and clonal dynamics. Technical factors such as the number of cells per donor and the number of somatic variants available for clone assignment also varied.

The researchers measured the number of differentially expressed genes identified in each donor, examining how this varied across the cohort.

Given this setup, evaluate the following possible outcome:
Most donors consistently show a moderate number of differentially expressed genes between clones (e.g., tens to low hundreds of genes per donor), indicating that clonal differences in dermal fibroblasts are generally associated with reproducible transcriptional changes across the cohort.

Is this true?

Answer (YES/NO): NO